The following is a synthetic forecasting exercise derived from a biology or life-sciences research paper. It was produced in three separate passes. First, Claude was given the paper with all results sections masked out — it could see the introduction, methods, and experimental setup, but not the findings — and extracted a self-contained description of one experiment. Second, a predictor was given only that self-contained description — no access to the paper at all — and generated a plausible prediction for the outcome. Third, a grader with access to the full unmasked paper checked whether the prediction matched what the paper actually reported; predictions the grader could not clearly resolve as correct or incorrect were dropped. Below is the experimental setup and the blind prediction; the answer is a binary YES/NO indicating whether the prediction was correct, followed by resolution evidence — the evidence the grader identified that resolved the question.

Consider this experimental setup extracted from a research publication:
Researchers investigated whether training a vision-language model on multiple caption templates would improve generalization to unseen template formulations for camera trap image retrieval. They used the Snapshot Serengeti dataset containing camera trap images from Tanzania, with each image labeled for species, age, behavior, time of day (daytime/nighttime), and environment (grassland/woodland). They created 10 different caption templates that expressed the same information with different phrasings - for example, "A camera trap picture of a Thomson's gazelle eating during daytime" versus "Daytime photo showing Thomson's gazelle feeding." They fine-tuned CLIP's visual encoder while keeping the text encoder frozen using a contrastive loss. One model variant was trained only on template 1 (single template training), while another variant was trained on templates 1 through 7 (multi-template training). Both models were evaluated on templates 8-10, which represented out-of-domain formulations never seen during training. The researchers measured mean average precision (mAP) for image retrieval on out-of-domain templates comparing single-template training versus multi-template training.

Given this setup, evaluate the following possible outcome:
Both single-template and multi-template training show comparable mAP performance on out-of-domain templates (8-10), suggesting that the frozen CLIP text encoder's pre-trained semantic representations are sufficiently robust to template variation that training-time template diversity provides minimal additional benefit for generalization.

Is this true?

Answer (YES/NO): NO